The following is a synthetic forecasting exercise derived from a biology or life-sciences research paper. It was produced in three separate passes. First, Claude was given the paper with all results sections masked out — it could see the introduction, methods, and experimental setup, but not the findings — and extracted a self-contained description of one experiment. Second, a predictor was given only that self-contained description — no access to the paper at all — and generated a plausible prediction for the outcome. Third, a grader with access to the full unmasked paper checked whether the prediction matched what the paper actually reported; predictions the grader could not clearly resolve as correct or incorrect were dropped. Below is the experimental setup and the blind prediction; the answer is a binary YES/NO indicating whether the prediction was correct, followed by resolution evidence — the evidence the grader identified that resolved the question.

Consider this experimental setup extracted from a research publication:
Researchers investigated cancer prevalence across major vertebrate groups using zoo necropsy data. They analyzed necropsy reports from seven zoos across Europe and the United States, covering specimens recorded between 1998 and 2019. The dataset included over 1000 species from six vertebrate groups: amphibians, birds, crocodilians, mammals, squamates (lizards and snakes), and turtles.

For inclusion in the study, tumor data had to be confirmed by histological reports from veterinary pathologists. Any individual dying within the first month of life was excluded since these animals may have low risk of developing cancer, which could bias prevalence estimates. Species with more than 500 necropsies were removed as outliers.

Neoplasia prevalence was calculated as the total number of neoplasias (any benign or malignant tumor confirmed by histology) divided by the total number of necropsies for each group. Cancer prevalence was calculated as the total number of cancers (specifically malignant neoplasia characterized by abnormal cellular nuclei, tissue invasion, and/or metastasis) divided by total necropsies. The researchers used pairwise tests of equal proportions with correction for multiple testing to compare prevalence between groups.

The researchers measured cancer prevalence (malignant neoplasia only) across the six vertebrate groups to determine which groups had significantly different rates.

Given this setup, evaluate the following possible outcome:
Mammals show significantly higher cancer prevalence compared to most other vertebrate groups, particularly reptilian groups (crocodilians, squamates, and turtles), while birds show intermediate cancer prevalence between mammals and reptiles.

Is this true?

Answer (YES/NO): NO